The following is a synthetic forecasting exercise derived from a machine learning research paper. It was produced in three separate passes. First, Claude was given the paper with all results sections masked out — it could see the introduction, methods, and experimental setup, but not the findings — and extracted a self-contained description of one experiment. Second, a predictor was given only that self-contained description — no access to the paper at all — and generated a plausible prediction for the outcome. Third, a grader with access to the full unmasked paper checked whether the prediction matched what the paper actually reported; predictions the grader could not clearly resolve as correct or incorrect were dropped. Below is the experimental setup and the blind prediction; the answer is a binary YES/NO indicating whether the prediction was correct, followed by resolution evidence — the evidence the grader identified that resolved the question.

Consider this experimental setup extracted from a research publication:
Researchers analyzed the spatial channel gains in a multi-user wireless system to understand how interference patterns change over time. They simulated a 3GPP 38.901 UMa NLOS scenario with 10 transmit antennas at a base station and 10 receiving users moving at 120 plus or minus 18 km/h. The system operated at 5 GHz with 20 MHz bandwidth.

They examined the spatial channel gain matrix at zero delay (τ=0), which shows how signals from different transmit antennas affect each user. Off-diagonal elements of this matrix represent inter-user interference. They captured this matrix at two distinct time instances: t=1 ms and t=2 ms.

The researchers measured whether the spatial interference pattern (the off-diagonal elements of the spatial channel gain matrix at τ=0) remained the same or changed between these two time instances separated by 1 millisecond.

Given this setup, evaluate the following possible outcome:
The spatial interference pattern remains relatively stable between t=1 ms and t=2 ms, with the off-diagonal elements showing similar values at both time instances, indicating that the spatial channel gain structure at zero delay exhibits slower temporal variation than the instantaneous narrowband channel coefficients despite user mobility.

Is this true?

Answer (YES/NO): NO